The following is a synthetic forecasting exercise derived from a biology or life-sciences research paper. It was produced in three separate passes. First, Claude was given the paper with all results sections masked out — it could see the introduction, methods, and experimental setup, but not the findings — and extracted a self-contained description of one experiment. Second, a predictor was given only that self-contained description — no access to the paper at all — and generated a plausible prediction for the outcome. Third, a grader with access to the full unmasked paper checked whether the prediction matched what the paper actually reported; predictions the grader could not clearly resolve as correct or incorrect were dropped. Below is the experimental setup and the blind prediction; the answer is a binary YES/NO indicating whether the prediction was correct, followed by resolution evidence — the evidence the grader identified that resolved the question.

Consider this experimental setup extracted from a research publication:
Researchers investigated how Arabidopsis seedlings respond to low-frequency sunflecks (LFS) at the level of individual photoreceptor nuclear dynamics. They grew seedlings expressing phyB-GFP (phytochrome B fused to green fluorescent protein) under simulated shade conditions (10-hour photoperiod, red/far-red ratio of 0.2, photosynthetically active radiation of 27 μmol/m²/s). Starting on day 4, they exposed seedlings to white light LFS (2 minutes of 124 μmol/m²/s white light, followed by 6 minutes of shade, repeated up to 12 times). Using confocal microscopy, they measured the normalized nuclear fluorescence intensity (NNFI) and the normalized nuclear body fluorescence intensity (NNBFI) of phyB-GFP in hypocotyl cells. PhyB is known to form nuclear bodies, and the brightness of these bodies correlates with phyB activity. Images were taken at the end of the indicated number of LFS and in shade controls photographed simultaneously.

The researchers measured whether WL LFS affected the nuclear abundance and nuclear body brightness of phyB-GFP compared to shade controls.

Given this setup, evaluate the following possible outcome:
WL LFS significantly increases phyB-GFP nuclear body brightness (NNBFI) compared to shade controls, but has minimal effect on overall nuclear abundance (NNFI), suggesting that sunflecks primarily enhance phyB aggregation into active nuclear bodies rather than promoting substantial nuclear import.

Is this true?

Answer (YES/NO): NO